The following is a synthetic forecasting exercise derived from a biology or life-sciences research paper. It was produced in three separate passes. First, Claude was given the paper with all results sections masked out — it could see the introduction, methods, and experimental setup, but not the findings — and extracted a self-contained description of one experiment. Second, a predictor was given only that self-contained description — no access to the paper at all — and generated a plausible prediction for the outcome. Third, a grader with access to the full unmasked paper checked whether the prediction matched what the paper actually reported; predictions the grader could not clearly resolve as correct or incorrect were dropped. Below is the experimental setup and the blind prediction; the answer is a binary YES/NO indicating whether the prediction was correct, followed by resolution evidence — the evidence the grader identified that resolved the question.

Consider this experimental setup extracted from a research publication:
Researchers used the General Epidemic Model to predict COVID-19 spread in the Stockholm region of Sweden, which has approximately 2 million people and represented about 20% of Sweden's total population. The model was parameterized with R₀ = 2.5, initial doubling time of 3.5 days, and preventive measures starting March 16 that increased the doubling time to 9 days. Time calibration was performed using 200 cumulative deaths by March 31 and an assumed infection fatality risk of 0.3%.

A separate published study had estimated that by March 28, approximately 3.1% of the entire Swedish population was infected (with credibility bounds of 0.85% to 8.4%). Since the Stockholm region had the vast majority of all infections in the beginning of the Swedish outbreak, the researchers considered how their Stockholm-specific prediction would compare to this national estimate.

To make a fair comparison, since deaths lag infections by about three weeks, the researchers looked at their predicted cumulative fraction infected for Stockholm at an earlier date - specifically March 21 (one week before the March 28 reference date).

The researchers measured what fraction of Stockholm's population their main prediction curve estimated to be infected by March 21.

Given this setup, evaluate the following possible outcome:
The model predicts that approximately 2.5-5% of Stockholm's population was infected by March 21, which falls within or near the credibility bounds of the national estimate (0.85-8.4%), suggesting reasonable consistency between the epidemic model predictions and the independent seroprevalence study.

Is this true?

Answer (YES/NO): NO